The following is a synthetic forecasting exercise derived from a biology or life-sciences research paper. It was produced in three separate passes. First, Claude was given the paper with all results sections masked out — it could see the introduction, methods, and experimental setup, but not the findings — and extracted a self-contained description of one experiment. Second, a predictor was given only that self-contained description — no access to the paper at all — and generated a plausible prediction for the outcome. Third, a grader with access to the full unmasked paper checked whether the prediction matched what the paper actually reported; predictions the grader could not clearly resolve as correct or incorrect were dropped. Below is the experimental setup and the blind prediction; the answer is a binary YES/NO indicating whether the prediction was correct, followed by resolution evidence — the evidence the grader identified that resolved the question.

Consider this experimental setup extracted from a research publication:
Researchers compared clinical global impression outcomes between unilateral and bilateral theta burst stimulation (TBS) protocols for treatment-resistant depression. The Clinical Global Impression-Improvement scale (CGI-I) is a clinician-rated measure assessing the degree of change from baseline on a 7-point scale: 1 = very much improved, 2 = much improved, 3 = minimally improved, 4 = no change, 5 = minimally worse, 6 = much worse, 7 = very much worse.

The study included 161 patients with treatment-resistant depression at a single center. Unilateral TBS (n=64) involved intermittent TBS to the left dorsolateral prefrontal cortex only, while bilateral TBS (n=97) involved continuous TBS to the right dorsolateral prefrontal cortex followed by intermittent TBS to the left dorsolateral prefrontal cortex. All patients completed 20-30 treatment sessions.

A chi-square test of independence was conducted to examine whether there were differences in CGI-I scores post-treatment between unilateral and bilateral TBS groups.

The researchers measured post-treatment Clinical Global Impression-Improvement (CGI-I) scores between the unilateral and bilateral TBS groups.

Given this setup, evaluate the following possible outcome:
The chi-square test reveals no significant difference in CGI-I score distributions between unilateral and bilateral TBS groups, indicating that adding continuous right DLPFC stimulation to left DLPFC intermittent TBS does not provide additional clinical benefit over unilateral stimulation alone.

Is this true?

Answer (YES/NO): YES